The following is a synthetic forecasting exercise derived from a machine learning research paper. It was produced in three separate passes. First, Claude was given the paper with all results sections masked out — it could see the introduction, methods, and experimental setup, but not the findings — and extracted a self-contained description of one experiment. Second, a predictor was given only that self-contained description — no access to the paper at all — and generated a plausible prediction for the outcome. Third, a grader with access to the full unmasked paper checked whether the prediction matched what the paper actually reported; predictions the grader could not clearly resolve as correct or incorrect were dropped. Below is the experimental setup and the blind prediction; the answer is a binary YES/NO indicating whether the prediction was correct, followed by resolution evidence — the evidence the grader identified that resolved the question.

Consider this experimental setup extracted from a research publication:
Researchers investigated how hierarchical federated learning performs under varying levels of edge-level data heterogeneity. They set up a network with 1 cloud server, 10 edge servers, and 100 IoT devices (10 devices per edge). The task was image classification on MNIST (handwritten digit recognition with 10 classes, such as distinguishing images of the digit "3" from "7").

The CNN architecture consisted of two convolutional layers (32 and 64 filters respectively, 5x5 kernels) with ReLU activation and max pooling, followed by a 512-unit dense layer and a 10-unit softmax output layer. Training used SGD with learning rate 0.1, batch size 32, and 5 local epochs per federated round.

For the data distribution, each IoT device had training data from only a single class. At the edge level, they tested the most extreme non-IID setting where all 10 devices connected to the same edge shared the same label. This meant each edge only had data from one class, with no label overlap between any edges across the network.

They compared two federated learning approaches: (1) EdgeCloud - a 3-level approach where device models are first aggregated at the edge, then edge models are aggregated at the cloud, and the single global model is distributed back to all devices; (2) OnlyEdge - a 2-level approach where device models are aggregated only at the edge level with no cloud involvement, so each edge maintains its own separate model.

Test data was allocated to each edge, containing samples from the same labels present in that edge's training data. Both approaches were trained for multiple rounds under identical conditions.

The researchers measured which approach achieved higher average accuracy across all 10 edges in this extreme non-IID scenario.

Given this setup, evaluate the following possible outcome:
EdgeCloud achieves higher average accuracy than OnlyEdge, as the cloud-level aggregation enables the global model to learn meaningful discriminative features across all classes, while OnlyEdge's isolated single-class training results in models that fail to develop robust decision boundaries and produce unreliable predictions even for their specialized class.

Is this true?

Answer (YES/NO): NO